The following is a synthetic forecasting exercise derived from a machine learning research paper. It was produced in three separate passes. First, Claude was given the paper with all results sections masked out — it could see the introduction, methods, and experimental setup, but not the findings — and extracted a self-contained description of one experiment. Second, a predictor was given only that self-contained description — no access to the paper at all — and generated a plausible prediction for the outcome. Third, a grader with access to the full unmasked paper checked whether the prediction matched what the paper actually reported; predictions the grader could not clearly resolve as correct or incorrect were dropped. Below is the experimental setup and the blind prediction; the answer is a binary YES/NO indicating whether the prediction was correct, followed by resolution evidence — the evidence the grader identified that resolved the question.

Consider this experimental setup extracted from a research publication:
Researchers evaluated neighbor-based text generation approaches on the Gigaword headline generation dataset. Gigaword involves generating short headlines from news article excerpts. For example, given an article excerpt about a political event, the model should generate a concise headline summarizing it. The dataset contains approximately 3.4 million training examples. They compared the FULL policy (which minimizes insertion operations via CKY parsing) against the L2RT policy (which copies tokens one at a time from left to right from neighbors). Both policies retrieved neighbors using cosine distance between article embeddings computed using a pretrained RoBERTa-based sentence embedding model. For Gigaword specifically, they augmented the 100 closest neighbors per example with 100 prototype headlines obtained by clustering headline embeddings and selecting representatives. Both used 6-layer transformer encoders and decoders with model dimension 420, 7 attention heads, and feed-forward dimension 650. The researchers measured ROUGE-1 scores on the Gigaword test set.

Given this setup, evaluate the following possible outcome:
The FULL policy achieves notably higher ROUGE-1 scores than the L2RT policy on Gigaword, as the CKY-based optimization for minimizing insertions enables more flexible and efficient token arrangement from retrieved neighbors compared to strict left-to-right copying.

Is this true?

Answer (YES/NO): NO